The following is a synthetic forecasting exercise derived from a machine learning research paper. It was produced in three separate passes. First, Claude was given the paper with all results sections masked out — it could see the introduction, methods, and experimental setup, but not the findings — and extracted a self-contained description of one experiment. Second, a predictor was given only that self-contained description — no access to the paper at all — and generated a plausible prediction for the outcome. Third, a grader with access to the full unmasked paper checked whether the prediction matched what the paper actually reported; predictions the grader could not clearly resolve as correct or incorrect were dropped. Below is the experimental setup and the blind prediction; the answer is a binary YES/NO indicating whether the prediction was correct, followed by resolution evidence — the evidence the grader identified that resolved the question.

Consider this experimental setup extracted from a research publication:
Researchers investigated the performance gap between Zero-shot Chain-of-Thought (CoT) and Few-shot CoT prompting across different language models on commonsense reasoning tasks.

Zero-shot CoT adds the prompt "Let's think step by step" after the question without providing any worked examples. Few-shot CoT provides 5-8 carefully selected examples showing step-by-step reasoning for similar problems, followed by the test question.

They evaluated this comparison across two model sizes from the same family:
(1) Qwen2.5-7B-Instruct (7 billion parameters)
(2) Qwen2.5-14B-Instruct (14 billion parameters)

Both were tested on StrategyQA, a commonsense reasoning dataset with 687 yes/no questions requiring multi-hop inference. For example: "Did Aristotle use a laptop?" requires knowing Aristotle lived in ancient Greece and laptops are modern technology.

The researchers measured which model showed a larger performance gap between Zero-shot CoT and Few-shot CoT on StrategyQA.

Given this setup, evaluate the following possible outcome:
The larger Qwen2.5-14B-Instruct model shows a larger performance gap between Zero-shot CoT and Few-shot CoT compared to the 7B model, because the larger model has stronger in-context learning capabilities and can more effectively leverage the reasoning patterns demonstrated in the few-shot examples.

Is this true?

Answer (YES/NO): NO